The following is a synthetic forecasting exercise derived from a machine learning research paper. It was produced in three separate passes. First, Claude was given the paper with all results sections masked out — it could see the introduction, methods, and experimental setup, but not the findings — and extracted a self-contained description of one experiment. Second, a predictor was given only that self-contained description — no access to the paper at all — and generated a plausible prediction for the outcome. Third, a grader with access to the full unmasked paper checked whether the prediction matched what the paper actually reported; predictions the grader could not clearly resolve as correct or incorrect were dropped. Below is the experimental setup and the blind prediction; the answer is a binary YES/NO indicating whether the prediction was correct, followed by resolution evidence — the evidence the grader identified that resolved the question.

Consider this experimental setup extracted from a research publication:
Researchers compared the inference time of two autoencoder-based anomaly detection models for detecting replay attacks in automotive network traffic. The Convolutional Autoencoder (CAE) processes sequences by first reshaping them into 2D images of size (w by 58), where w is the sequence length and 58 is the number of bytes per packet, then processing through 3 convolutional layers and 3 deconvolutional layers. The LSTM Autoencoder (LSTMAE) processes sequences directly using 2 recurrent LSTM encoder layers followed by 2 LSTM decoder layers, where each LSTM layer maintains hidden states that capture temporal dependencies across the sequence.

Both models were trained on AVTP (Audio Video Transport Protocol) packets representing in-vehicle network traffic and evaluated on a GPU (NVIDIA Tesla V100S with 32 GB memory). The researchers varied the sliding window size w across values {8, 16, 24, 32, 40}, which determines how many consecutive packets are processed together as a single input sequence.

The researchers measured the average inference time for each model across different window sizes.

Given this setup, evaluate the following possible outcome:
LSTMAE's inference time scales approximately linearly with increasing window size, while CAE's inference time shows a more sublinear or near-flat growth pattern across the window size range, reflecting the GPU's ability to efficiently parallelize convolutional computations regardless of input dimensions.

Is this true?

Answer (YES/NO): YES